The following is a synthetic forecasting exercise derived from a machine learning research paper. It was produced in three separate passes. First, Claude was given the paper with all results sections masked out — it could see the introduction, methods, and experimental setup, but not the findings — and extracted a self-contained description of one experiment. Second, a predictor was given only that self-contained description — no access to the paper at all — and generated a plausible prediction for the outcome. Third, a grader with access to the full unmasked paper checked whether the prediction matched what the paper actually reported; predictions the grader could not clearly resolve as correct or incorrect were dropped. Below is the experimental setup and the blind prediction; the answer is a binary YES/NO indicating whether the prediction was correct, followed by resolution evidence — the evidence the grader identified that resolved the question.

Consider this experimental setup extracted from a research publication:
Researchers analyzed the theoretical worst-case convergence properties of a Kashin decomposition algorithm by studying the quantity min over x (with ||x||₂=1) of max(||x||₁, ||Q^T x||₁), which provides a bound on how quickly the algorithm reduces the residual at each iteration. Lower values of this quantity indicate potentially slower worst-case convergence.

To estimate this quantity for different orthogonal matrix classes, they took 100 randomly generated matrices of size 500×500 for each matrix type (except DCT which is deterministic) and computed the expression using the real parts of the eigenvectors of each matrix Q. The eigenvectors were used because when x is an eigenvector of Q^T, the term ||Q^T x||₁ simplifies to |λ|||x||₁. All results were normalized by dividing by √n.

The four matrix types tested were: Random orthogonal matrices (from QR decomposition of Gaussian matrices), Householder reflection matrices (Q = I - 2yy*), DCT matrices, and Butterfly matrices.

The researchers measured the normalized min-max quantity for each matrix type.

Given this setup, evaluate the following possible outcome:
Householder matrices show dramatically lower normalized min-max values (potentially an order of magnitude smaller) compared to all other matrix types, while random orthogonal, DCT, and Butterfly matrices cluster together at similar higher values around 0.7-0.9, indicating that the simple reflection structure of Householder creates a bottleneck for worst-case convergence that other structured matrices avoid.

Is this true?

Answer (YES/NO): NO